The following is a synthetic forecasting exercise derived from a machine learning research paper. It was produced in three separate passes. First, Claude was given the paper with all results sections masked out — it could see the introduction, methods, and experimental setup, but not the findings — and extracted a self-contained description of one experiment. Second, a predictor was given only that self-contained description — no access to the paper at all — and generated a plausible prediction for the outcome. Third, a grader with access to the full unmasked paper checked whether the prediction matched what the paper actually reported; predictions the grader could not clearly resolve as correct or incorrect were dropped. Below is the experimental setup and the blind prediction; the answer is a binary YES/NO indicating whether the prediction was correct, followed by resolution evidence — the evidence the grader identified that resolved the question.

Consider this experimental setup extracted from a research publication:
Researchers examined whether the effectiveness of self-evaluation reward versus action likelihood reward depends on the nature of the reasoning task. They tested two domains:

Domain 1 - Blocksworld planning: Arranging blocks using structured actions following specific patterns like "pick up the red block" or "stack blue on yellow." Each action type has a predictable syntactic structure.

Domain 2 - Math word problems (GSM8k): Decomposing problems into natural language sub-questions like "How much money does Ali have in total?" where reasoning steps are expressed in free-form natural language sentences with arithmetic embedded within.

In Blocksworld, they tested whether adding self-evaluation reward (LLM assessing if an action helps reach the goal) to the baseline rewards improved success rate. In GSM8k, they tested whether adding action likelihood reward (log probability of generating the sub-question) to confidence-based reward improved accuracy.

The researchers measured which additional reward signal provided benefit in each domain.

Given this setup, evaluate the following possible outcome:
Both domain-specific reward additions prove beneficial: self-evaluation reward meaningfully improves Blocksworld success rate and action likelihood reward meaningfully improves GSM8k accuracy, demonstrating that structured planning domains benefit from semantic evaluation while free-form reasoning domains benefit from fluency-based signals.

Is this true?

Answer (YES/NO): NO